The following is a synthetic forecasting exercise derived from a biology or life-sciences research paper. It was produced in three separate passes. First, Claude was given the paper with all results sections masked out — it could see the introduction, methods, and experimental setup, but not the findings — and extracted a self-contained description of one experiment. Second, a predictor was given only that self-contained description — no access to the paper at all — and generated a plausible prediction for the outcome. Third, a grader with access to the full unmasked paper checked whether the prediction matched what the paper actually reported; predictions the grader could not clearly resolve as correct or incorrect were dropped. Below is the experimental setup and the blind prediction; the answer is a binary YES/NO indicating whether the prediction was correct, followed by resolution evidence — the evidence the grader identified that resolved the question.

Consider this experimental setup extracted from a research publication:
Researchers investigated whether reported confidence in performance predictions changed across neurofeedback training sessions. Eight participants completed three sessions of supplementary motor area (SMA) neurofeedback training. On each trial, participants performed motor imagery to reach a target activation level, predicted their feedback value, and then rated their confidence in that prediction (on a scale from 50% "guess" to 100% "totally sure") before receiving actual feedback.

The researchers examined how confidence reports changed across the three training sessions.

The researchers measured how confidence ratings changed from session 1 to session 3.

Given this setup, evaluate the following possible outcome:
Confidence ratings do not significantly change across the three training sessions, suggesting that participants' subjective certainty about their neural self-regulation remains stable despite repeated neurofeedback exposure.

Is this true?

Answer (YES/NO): YES